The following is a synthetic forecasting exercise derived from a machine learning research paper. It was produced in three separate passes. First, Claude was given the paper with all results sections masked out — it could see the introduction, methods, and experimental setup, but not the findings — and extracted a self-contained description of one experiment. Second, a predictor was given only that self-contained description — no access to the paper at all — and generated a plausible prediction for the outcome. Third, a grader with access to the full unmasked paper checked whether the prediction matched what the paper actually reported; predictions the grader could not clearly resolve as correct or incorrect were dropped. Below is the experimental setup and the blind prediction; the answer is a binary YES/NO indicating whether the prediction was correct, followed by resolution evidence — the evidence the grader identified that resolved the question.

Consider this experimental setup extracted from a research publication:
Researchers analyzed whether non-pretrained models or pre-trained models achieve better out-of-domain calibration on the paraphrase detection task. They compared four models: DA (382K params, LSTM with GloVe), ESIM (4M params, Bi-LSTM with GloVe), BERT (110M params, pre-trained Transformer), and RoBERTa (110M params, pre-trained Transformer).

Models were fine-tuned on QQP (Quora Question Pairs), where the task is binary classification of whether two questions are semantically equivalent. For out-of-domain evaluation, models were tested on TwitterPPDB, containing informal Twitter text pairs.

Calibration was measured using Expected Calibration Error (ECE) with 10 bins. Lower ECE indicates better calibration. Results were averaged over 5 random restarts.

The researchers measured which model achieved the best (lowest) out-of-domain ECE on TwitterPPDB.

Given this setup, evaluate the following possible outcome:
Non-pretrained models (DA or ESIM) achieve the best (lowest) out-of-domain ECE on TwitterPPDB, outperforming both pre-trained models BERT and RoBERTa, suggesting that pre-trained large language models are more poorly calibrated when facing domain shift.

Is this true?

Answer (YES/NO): YES